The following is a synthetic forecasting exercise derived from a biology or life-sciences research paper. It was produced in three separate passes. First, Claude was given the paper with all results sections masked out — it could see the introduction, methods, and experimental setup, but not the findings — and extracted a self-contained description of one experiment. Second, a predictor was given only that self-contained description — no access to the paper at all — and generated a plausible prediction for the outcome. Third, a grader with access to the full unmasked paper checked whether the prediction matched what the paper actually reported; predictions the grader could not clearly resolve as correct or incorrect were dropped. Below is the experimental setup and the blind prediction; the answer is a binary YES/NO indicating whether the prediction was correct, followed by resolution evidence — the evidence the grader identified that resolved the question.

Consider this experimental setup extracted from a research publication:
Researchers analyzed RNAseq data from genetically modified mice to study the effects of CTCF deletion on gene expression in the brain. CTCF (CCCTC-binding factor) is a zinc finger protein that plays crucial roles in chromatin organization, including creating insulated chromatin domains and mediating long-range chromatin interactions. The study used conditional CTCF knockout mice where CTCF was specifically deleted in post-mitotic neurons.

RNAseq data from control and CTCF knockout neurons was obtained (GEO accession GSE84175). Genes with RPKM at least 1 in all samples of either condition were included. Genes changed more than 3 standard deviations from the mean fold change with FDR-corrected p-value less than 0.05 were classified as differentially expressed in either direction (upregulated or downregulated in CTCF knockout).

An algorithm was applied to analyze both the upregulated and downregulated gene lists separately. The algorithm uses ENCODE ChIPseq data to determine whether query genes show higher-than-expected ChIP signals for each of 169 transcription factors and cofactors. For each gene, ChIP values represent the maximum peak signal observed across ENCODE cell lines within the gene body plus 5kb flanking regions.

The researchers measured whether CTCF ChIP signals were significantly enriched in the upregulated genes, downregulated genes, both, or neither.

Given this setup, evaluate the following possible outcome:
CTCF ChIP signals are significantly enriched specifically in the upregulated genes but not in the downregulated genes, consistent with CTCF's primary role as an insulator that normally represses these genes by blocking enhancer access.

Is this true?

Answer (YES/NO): NO